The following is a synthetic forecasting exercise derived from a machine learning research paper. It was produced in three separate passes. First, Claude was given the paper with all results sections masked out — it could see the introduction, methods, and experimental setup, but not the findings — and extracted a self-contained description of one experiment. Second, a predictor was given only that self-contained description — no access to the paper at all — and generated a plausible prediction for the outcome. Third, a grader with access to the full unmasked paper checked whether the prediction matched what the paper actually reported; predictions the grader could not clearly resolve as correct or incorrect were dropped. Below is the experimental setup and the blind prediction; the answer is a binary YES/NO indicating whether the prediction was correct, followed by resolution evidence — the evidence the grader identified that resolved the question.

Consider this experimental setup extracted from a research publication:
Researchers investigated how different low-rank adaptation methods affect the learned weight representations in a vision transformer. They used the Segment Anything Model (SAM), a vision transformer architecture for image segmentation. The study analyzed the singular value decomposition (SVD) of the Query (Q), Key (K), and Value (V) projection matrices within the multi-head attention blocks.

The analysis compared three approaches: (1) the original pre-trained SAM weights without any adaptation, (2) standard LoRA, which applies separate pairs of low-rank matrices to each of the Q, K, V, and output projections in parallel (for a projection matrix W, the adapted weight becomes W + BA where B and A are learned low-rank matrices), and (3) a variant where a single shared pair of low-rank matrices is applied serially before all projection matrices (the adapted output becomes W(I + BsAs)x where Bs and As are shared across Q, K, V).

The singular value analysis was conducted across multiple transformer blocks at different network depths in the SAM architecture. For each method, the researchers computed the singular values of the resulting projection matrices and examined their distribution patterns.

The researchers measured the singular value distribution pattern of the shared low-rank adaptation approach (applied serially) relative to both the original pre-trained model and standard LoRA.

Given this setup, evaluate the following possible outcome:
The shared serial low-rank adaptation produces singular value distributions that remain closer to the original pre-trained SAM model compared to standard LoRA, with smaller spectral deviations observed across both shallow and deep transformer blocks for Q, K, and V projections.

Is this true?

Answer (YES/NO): YES